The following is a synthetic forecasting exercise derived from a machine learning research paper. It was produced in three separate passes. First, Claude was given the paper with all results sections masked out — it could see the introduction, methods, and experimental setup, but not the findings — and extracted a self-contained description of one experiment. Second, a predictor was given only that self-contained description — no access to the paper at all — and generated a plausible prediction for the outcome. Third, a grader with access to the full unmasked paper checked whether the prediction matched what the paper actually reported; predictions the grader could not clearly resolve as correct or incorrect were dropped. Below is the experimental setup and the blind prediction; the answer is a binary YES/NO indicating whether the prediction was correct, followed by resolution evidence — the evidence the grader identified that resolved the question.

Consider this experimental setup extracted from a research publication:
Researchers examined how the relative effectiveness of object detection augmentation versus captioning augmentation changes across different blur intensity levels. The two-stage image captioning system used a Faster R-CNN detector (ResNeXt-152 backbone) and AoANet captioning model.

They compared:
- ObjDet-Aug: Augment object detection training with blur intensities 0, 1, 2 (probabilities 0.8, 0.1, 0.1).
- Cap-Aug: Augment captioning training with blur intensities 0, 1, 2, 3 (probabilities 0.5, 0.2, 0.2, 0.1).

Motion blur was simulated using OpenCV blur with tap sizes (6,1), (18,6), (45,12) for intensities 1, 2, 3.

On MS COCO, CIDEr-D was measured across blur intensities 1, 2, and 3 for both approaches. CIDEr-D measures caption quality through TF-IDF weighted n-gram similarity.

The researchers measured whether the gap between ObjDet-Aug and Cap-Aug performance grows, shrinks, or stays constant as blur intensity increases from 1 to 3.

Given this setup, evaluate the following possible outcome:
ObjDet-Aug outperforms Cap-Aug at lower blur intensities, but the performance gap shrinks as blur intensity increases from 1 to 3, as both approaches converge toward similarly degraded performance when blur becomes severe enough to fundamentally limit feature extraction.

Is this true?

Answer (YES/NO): NO